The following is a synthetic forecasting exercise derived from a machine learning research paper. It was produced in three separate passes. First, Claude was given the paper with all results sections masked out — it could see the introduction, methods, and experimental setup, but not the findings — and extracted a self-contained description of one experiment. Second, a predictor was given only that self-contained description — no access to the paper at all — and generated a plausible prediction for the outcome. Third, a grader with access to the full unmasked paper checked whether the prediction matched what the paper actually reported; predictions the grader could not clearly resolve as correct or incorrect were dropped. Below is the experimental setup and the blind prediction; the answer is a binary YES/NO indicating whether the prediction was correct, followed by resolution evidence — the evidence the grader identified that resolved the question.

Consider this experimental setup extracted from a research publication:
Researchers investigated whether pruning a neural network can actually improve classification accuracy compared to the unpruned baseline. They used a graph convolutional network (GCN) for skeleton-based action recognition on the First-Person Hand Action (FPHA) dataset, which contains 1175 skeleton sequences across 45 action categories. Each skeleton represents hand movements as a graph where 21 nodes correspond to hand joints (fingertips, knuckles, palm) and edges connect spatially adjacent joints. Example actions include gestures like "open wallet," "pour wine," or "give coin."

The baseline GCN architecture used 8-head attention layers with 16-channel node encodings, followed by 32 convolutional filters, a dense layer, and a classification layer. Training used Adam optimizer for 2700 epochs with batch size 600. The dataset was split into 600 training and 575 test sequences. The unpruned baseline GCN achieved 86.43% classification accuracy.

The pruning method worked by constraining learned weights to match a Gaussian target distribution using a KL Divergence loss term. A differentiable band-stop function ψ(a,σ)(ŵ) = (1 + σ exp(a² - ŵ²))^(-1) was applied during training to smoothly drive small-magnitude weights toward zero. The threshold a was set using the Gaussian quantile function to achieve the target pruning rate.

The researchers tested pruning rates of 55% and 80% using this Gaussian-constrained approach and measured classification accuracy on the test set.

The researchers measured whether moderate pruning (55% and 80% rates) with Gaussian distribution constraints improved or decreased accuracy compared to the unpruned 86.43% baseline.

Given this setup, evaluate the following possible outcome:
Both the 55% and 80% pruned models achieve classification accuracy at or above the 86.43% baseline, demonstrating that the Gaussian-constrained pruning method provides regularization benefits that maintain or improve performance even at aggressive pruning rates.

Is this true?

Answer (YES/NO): YES